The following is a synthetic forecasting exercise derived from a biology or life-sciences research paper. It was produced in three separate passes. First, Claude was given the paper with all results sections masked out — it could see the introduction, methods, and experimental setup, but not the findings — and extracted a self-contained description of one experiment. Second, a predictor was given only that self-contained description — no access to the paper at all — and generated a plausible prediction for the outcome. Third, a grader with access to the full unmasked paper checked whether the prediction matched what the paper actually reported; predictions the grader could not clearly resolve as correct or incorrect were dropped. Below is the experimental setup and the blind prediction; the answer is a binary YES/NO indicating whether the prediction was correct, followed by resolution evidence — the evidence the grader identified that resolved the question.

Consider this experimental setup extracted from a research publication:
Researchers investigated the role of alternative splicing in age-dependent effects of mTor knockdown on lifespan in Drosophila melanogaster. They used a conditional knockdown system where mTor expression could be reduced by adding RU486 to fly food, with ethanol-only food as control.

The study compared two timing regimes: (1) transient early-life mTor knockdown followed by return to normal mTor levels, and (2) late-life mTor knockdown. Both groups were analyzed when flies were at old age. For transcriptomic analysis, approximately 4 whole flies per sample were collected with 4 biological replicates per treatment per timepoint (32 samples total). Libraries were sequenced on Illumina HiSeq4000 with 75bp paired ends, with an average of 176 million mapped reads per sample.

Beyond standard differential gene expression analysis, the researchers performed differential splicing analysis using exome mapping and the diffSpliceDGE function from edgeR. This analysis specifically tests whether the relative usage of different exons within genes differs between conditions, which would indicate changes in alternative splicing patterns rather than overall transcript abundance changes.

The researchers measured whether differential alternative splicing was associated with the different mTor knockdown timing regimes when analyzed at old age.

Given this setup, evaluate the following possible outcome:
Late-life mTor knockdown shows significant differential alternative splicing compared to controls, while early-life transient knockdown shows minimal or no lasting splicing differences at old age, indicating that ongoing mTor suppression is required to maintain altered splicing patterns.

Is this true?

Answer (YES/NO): NO